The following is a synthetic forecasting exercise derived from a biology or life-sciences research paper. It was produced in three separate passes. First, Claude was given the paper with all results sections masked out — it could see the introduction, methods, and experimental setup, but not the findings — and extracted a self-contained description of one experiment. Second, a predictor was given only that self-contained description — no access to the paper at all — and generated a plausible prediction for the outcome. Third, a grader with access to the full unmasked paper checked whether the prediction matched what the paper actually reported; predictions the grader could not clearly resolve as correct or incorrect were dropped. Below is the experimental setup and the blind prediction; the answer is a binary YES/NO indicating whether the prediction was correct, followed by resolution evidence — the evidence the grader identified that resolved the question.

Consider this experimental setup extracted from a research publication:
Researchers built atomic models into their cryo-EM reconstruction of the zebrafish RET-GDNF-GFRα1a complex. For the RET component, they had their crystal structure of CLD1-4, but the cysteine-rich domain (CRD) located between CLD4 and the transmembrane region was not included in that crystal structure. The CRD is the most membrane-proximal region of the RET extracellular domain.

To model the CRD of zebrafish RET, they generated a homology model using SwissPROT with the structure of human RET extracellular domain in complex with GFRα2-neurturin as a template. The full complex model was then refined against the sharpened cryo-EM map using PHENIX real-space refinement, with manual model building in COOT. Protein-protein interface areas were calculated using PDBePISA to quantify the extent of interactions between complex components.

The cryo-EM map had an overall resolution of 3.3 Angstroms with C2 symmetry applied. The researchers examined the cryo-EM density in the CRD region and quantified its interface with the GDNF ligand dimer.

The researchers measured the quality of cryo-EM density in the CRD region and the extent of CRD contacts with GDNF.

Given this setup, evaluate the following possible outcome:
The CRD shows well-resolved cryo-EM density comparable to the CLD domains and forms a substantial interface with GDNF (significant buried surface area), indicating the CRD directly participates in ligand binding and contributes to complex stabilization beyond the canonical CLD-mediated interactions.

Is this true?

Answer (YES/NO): YES